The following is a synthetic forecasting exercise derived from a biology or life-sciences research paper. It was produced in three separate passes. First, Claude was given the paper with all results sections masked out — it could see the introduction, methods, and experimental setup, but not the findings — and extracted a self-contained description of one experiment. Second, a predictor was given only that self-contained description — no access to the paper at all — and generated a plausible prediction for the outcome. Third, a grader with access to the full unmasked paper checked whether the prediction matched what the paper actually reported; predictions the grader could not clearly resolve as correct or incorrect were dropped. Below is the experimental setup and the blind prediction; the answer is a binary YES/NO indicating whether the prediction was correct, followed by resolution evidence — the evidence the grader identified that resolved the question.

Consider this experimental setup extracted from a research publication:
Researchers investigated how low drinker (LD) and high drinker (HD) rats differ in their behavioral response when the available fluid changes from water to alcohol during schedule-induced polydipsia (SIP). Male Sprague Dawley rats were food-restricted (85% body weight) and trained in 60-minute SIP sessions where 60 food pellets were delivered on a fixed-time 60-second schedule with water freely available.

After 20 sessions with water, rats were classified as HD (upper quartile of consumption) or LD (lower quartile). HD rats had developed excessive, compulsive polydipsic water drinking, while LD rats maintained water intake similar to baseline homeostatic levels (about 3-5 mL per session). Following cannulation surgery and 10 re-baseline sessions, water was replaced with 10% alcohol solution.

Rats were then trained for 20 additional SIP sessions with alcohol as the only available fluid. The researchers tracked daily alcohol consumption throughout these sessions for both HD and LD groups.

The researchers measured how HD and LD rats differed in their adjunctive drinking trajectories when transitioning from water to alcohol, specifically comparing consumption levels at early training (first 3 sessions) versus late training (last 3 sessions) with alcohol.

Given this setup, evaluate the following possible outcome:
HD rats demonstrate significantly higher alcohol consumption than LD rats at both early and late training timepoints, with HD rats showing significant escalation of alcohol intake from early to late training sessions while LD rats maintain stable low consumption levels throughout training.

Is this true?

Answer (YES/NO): NO